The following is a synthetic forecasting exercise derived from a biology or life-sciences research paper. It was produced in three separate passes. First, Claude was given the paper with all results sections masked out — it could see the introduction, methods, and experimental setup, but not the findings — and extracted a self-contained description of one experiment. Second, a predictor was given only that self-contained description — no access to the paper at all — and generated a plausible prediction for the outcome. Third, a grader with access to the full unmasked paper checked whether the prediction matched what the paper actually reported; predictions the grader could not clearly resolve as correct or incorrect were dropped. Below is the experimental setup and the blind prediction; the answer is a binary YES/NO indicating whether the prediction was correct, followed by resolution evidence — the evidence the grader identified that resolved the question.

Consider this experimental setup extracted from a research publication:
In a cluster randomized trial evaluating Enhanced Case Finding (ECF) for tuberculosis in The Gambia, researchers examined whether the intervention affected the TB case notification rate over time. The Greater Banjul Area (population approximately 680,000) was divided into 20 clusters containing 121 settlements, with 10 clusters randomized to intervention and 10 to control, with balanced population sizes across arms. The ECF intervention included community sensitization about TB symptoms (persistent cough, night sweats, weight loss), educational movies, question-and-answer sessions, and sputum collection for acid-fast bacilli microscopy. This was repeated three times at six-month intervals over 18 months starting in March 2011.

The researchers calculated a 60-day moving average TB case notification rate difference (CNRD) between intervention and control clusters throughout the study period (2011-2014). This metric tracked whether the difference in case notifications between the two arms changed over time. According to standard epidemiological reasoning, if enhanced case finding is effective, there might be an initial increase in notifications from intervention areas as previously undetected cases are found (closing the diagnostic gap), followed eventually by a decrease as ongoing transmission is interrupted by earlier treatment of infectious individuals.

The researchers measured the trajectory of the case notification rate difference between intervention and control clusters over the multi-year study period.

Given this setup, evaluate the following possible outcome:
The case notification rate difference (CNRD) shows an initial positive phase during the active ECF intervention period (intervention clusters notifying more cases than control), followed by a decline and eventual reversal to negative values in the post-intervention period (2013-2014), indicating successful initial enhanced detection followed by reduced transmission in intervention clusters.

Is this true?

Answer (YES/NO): NO